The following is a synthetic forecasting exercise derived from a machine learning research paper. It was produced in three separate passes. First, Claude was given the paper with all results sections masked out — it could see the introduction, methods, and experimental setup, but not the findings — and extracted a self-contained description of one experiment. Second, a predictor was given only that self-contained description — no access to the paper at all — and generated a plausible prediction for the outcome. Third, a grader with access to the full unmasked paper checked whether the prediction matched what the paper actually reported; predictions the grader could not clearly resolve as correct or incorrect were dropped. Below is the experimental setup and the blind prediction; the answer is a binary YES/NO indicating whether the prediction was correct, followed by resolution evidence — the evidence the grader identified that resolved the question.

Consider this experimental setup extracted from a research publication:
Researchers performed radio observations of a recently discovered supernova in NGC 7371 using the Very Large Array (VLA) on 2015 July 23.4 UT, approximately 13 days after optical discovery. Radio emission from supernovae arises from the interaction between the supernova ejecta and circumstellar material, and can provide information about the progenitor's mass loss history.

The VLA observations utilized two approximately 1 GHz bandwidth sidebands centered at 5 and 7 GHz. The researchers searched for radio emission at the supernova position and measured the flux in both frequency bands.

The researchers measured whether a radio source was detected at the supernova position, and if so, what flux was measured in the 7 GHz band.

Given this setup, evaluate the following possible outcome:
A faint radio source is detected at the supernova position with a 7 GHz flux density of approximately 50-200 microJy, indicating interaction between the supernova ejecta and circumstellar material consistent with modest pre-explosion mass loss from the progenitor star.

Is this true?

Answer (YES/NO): NO